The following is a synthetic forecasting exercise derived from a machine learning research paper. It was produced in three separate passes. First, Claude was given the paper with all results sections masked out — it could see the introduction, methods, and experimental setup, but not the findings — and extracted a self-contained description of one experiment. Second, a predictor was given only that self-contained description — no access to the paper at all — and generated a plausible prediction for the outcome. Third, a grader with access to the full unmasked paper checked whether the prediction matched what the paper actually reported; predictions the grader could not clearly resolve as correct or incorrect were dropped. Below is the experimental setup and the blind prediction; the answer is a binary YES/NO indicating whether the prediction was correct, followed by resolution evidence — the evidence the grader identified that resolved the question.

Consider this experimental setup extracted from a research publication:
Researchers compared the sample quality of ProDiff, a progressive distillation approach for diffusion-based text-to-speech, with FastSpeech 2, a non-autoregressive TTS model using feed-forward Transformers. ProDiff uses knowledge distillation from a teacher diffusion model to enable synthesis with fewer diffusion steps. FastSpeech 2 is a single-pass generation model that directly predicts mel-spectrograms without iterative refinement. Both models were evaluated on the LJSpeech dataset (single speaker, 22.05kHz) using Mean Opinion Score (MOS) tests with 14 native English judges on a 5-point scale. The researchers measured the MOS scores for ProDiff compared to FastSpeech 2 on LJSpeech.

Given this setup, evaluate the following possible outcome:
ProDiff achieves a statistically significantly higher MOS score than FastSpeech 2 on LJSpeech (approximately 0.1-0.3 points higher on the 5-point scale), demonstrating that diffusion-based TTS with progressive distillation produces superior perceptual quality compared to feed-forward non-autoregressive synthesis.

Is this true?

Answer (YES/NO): NO